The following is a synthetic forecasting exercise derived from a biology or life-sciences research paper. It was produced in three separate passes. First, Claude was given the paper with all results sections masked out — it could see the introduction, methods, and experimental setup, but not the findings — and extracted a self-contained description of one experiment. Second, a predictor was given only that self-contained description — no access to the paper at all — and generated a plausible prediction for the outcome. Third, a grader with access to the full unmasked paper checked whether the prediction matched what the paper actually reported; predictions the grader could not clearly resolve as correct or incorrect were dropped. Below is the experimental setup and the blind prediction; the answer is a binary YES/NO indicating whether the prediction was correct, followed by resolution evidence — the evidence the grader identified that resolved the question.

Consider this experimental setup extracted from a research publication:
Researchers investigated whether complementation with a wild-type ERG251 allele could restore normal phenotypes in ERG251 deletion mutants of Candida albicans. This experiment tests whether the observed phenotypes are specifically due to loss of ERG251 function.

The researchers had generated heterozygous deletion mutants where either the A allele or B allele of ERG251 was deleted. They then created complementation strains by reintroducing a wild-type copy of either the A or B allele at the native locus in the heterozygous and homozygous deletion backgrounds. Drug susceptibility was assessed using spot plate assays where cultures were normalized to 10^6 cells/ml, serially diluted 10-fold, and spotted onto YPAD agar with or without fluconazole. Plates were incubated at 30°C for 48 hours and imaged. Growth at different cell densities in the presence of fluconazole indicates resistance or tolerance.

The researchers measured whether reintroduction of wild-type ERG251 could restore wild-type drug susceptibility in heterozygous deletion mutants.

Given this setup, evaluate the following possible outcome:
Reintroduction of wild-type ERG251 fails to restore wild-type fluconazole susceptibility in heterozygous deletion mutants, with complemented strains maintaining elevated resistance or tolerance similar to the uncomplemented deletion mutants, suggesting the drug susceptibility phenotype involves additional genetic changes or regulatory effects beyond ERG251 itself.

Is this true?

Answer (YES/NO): NO